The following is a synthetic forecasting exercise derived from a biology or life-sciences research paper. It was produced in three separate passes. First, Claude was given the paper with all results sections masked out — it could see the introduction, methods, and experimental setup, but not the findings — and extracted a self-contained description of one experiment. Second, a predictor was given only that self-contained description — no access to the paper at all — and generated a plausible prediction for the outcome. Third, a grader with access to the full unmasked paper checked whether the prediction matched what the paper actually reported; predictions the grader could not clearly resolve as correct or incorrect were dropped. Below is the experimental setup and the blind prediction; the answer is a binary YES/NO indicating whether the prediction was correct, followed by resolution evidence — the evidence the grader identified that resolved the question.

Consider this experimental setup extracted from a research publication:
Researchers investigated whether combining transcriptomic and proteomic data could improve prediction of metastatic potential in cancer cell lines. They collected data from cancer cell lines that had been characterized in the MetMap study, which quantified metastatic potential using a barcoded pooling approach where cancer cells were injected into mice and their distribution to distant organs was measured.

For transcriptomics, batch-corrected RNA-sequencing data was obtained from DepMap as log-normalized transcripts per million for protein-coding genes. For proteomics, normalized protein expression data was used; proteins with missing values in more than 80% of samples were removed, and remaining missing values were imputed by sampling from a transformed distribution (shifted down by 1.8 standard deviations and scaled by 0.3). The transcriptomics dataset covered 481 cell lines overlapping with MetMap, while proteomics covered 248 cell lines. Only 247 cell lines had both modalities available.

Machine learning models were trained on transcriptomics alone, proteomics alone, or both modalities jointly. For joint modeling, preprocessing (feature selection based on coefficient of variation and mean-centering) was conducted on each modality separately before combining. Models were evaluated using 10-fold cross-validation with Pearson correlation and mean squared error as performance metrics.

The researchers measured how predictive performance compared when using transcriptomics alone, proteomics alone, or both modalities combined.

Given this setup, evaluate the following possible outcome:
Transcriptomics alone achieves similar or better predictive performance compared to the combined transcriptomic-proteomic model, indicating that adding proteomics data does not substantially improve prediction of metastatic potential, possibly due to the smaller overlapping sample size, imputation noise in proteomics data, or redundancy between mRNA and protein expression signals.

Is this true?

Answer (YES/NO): NO